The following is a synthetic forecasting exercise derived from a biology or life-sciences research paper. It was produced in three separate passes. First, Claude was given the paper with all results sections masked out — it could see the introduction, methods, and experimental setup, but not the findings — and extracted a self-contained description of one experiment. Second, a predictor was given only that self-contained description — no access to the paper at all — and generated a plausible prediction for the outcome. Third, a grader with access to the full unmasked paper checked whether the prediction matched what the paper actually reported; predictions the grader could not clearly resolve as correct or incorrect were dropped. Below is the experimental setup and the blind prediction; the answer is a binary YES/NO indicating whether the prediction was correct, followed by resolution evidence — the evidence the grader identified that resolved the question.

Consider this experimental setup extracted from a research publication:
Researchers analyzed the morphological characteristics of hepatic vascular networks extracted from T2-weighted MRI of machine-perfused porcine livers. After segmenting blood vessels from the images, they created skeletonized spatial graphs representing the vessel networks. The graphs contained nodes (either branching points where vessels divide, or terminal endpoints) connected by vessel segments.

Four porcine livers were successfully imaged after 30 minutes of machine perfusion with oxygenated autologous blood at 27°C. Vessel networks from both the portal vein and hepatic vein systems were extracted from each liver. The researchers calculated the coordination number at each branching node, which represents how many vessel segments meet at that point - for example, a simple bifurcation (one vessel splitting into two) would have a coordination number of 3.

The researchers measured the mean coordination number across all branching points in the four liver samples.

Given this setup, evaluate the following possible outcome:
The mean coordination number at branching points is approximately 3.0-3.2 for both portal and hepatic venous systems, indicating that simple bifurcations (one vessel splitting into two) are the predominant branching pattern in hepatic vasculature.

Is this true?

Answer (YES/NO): NO